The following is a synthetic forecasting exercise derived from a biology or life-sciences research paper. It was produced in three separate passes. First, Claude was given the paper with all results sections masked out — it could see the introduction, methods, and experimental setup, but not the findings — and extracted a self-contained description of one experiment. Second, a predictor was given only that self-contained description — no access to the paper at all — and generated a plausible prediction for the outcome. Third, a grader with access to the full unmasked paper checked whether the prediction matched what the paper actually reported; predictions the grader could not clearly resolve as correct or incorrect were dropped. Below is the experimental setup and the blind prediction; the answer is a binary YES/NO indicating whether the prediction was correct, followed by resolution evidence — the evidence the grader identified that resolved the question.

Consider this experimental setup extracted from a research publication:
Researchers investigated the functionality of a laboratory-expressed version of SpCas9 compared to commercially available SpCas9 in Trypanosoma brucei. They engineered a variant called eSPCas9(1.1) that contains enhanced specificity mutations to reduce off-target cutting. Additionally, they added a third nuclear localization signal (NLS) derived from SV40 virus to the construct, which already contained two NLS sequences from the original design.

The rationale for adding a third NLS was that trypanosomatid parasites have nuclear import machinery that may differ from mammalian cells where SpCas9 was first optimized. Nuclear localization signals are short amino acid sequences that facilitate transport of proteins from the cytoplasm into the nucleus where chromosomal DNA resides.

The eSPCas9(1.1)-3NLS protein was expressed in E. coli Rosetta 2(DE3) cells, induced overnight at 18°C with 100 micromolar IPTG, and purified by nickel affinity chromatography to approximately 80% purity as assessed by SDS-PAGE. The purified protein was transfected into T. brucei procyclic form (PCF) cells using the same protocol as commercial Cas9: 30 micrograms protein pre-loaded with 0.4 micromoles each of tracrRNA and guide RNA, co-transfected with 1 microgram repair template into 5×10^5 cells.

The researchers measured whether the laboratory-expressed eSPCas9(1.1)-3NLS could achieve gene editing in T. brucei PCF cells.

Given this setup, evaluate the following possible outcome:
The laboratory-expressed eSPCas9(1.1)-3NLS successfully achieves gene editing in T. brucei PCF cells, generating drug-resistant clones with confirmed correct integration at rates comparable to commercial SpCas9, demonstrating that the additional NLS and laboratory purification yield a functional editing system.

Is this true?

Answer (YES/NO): NO